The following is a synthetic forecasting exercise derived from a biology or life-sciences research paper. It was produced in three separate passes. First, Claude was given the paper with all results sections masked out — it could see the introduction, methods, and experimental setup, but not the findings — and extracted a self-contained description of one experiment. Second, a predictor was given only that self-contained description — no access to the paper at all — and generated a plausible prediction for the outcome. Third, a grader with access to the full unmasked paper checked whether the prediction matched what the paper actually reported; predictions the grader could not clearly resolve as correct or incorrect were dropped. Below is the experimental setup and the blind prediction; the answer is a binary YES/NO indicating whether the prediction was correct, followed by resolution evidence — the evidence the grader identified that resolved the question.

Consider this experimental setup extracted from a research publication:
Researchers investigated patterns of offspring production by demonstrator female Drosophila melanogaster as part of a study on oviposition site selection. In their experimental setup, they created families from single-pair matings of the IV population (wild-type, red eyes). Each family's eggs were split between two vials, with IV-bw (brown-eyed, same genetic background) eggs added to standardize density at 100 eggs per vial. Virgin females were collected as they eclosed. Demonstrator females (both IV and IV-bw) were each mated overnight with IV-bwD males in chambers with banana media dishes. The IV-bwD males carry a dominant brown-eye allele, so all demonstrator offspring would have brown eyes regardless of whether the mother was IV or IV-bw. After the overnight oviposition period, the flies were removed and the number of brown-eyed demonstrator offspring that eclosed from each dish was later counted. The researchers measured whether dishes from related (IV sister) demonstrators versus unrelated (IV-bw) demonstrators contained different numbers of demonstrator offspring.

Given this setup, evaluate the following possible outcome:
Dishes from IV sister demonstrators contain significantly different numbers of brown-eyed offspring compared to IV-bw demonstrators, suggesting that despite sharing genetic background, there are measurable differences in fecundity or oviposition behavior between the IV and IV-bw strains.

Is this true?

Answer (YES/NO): YES